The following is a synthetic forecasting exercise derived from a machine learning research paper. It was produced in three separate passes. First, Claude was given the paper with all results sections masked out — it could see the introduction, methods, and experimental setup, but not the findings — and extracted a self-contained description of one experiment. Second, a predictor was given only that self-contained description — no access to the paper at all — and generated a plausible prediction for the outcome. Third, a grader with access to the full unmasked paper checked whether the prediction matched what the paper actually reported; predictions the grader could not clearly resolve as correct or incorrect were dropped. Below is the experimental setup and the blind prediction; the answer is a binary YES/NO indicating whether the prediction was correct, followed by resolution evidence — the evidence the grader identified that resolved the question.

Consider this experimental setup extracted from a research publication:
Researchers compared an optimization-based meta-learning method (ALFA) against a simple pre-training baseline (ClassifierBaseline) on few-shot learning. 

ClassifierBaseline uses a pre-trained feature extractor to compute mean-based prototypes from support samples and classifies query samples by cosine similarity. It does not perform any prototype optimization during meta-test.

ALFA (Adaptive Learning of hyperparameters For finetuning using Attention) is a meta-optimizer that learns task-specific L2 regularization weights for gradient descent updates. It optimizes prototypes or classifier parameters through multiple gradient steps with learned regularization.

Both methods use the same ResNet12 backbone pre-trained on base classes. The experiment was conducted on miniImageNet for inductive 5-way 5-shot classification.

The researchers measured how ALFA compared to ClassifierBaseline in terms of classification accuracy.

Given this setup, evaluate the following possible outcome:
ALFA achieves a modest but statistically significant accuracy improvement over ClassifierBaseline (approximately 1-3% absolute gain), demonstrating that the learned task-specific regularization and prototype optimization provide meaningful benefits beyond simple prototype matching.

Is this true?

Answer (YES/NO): NO